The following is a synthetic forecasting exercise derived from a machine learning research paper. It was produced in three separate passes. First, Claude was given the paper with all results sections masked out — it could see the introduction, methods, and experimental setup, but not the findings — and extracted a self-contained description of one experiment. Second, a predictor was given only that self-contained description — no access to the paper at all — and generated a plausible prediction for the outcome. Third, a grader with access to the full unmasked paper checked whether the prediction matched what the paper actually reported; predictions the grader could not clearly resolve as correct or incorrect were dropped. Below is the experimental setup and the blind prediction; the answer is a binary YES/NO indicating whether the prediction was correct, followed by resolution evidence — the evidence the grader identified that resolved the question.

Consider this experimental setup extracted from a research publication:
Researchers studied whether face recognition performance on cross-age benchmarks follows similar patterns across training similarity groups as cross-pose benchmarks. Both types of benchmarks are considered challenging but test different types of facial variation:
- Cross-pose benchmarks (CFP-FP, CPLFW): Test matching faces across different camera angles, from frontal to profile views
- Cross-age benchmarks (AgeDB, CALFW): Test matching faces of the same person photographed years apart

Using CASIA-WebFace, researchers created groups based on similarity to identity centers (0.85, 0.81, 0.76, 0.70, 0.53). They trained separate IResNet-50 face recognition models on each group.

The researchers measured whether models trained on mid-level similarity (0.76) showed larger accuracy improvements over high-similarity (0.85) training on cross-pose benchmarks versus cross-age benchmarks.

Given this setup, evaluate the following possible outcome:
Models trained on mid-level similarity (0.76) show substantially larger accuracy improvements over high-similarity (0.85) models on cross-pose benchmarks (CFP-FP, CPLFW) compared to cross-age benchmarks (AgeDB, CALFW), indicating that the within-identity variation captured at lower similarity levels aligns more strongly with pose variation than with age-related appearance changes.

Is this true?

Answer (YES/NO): YES